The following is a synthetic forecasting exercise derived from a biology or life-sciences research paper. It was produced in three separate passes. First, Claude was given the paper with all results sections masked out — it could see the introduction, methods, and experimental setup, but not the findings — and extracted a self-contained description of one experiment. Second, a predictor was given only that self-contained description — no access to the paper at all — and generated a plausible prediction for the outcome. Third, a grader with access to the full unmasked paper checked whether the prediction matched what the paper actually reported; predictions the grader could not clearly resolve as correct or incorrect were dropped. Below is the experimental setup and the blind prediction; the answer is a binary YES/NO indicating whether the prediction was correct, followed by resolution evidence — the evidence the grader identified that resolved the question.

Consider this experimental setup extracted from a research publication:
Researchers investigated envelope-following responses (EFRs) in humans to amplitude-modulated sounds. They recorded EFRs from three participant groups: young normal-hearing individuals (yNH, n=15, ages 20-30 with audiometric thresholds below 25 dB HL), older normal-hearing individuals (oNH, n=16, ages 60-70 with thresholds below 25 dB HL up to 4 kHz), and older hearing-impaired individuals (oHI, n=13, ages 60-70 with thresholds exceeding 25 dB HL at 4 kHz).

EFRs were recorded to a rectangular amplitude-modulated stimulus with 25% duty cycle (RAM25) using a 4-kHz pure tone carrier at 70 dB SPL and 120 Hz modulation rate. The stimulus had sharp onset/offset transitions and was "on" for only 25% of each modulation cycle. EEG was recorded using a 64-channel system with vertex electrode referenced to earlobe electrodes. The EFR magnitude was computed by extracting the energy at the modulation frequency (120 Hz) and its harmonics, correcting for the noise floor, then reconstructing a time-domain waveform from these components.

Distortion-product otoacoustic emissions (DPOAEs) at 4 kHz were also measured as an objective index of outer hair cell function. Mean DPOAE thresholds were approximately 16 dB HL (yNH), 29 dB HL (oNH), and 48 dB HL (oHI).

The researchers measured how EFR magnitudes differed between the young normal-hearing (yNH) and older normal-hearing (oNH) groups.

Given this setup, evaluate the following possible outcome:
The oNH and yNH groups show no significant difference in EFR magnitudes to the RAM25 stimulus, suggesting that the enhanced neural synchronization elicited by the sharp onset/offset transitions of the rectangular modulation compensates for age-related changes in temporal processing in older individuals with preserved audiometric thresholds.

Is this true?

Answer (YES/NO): NO